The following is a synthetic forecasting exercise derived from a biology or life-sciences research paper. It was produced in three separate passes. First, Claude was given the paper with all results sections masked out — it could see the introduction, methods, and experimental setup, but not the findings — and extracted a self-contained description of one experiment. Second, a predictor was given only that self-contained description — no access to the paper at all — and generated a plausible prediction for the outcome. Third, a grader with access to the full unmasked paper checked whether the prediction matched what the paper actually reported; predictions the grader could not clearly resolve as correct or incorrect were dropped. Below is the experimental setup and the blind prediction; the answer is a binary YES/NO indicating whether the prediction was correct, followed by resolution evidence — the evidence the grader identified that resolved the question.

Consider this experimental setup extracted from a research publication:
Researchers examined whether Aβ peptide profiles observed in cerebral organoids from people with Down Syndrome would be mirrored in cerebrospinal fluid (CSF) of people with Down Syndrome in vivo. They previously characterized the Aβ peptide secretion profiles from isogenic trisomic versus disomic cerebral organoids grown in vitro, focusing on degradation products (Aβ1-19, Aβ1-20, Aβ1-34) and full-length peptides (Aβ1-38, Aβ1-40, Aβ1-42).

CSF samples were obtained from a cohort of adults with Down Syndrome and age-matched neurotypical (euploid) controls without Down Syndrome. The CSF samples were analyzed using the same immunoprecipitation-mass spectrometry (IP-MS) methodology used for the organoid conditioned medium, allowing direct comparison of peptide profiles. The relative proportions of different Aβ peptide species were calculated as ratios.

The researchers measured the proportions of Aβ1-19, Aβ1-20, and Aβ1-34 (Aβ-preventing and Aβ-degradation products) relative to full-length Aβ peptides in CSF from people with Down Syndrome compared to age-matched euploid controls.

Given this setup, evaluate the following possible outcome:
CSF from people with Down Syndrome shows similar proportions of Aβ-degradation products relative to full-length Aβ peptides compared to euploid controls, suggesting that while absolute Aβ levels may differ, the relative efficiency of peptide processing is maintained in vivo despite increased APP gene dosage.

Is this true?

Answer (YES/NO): NO